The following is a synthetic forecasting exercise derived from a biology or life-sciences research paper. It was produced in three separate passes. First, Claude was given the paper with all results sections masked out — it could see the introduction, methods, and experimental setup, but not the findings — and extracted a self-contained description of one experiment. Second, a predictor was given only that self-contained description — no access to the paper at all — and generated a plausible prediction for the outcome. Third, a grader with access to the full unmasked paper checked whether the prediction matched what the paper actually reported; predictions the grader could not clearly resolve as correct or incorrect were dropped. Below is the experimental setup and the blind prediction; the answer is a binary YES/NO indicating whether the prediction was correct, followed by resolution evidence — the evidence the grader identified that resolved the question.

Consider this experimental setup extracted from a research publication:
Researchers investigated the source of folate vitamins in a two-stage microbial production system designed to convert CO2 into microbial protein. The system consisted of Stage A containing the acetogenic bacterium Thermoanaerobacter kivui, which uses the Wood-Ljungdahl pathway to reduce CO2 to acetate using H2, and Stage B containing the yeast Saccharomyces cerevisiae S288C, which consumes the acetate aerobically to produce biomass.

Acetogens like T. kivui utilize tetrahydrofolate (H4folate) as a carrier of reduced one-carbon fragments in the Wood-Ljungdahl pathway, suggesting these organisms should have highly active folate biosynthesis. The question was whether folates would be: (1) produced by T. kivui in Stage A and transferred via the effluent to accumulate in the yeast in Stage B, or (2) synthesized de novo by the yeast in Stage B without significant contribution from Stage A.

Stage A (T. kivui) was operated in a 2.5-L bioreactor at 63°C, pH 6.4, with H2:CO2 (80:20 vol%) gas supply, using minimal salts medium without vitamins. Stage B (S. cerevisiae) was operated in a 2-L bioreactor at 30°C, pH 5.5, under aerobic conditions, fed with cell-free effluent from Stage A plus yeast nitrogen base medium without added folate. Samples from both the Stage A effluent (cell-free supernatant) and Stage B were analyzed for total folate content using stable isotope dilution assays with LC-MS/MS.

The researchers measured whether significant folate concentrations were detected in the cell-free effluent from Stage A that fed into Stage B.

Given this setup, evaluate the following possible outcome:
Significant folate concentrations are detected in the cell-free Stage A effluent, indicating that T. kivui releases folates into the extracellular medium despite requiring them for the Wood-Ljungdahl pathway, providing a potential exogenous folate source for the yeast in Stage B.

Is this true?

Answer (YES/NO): NO